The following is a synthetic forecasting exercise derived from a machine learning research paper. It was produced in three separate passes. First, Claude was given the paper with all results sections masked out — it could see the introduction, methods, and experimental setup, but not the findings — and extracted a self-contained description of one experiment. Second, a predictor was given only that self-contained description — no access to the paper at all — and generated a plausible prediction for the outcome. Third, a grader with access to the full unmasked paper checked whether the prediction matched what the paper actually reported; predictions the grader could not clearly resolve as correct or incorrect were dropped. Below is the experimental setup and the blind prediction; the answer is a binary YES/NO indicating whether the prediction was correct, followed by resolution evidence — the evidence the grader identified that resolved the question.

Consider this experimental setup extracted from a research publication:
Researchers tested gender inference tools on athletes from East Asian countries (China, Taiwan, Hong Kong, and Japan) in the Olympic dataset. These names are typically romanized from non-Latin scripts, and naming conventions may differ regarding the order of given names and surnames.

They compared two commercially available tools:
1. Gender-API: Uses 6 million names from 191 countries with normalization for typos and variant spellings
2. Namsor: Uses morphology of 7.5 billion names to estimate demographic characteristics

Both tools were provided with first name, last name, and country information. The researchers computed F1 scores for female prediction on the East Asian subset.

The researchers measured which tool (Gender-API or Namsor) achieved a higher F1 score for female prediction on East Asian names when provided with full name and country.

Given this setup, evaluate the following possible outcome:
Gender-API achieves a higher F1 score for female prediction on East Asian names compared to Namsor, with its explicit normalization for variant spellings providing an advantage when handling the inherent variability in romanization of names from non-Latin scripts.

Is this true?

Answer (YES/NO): NO